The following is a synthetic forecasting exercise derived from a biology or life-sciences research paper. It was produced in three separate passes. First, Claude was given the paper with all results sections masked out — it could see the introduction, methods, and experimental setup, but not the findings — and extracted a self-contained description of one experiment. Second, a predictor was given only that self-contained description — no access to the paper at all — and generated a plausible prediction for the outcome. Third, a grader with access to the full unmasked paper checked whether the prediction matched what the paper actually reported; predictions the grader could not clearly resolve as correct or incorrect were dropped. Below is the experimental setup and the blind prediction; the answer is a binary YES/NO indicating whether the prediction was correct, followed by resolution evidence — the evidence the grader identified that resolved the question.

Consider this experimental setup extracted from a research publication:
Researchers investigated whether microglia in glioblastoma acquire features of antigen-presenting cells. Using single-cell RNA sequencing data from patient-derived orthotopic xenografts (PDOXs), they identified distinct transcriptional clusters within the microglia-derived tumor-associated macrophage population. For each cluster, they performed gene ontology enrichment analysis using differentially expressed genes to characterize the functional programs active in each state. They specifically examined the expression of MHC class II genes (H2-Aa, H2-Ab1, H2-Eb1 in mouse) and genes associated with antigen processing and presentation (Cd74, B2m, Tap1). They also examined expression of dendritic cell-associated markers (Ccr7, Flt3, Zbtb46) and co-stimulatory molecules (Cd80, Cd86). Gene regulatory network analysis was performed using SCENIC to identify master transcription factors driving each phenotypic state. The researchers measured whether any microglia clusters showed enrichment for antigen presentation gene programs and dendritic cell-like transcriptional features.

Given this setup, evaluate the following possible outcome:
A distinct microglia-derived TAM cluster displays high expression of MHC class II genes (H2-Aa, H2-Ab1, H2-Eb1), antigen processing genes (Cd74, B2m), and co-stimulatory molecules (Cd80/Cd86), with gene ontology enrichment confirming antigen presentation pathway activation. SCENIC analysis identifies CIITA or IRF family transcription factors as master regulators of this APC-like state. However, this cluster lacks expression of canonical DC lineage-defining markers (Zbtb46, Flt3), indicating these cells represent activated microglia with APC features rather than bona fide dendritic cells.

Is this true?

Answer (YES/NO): YES